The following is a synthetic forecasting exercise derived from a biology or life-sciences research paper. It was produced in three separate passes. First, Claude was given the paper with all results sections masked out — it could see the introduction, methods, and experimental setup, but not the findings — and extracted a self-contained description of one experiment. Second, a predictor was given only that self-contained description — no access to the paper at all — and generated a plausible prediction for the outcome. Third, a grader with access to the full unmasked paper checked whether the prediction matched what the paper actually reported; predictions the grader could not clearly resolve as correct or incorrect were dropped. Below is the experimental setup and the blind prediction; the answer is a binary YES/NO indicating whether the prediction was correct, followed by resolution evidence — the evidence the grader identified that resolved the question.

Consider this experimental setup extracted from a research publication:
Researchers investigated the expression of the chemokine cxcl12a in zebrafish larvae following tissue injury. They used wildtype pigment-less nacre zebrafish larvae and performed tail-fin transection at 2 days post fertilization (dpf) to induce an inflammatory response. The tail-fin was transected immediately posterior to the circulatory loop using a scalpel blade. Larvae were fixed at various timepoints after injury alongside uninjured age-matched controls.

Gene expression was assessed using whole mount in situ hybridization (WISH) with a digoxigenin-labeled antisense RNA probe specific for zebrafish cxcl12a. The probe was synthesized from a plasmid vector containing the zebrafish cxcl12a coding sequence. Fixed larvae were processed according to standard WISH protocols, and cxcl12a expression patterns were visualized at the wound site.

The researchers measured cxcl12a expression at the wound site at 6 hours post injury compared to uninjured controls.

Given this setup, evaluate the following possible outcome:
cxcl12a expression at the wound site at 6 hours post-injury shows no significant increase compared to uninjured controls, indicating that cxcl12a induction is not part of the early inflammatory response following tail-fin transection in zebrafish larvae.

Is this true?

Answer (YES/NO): NO